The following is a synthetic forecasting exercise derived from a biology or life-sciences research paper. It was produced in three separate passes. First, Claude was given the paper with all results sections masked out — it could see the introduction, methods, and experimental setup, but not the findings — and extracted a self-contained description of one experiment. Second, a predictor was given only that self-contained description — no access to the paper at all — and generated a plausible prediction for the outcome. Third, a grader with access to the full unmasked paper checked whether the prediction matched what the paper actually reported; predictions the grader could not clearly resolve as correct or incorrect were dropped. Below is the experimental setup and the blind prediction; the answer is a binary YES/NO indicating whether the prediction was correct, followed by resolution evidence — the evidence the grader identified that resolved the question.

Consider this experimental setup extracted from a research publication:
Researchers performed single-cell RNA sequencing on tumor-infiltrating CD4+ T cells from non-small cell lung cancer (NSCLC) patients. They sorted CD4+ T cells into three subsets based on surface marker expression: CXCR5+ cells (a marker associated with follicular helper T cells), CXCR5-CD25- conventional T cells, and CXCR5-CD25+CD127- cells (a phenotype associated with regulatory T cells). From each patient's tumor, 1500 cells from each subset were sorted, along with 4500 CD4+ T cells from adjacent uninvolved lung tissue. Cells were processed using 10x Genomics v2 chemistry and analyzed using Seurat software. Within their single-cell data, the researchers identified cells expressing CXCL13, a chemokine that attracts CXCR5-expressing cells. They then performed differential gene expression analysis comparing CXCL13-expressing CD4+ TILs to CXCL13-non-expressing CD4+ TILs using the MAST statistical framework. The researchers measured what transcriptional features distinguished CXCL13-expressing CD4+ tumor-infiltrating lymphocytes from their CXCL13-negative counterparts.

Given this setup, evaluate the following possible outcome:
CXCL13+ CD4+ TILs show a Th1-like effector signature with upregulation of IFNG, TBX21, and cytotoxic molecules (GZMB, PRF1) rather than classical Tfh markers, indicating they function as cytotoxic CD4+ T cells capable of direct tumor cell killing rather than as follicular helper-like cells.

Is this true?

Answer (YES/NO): NO